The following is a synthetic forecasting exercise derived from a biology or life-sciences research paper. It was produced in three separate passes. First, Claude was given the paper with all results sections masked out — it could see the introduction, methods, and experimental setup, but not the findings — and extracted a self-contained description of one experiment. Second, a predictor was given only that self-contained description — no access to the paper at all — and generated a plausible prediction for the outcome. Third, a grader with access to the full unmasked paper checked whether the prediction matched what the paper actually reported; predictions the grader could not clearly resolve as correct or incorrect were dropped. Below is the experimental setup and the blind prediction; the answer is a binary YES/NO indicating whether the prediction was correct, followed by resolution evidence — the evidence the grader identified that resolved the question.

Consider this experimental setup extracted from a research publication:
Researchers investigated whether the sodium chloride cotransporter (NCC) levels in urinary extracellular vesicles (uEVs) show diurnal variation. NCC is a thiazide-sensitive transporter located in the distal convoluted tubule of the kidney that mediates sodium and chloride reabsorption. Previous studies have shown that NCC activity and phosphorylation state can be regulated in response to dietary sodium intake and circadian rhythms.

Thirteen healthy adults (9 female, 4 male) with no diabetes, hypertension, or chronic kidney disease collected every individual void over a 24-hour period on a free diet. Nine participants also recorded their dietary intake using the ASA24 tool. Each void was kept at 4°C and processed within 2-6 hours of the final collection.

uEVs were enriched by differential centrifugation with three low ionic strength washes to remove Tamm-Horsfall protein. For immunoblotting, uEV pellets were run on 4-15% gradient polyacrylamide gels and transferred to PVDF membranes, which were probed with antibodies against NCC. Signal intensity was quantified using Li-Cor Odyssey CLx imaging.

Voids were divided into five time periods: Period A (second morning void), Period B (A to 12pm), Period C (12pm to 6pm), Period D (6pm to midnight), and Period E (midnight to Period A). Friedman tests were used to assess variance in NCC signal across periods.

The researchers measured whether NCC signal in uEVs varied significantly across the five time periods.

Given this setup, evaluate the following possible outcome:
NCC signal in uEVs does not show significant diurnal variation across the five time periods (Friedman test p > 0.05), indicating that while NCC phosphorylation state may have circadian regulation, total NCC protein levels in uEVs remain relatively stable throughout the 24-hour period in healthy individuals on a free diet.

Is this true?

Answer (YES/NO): NO